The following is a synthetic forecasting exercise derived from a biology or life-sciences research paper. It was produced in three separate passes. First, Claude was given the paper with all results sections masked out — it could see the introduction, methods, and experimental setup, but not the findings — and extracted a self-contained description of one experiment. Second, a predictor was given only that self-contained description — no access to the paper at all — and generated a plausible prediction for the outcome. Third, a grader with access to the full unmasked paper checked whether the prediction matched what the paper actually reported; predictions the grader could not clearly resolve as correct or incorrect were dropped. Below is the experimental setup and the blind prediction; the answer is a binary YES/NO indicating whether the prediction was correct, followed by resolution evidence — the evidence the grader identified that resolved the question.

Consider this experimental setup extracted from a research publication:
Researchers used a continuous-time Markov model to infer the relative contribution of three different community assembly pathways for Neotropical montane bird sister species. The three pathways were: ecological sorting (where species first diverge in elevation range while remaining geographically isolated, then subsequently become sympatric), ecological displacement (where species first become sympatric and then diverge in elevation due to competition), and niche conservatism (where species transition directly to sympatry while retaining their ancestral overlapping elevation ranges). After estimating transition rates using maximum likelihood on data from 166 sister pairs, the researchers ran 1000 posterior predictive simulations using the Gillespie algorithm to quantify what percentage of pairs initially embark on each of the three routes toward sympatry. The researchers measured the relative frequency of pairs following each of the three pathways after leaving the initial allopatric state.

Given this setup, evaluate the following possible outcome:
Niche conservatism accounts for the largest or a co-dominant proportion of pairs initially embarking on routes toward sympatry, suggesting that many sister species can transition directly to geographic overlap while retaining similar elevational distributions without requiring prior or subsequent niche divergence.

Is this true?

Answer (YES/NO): YES